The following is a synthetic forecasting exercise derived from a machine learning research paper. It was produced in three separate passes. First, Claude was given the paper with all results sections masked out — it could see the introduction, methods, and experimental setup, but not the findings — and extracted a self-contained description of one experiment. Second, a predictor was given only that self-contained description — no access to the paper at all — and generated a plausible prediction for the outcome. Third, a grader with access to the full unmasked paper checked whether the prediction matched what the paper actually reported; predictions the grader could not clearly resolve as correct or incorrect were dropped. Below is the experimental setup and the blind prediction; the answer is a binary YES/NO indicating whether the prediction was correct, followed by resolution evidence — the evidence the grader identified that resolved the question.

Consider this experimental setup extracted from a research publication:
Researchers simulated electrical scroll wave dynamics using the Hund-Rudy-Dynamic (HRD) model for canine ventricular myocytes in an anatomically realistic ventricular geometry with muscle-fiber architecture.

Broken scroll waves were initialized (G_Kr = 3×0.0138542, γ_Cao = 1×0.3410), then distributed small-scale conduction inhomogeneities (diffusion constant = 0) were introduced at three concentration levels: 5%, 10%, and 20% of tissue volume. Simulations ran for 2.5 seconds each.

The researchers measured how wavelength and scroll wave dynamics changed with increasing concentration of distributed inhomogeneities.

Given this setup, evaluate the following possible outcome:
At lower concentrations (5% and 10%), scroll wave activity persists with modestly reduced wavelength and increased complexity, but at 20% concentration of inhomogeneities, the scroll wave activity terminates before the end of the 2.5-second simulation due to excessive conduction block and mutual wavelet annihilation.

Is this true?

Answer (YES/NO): NO